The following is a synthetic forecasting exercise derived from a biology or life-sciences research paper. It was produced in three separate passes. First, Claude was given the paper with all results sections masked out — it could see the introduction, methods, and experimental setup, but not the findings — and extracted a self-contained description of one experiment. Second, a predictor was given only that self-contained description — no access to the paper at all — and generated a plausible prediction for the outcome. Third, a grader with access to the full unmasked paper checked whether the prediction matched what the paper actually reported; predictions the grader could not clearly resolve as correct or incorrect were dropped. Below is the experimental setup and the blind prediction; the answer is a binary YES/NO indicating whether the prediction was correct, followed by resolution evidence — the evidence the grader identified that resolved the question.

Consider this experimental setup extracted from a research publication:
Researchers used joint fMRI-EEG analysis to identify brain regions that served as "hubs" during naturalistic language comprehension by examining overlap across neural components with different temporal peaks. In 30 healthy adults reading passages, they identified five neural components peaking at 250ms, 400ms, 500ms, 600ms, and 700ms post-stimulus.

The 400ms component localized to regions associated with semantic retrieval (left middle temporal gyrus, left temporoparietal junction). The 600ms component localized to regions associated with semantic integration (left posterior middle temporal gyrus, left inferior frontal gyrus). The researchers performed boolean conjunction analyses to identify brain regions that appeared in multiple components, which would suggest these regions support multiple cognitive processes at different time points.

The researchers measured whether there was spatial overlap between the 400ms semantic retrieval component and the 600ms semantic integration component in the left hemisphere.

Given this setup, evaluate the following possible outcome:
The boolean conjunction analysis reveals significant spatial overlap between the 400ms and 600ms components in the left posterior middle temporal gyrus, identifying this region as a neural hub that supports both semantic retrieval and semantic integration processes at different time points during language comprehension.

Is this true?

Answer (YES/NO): YES